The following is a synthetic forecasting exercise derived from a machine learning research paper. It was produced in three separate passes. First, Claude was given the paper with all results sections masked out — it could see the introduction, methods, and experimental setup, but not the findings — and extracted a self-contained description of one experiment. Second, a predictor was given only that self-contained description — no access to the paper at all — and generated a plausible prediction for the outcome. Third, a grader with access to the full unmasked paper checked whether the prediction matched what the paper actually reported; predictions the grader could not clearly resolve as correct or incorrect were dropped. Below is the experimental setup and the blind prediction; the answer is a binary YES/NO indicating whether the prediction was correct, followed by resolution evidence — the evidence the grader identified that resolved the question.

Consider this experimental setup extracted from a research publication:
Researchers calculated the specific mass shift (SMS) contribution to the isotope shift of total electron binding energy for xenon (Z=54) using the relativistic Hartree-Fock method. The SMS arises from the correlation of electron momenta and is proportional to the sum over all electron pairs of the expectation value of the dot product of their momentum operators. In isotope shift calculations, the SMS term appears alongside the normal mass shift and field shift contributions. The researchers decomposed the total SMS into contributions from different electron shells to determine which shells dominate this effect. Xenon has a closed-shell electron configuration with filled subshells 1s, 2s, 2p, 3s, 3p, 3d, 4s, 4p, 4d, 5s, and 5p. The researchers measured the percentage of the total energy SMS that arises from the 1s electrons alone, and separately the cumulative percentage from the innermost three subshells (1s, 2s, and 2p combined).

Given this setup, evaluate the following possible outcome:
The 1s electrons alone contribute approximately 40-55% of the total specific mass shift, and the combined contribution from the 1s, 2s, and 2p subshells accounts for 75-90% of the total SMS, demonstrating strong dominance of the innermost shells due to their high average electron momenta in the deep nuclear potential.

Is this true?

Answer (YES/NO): YES